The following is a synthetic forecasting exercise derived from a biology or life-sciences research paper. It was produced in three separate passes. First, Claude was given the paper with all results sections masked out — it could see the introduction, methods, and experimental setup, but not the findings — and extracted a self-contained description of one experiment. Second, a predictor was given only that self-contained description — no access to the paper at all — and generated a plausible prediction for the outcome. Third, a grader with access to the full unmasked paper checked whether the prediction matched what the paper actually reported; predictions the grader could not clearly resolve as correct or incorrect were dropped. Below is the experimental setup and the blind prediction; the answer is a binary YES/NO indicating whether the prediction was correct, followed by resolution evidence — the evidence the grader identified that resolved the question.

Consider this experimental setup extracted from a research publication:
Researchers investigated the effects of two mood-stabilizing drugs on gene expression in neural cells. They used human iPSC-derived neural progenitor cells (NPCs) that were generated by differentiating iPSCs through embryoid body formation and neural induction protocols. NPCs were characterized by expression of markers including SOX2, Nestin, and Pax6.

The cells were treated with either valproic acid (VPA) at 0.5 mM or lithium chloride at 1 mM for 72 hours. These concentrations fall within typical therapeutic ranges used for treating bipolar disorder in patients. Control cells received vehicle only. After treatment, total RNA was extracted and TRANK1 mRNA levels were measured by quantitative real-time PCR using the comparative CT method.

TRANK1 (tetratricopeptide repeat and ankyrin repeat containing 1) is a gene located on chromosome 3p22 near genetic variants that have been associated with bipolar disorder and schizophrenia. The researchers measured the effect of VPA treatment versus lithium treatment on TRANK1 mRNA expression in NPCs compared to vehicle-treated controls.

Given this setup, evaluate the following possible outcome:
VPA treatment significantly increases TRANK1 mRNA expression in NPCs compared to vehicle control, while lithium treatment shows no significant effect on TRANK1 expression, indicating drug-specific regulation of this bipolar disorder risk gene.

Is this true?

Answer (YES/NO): YES